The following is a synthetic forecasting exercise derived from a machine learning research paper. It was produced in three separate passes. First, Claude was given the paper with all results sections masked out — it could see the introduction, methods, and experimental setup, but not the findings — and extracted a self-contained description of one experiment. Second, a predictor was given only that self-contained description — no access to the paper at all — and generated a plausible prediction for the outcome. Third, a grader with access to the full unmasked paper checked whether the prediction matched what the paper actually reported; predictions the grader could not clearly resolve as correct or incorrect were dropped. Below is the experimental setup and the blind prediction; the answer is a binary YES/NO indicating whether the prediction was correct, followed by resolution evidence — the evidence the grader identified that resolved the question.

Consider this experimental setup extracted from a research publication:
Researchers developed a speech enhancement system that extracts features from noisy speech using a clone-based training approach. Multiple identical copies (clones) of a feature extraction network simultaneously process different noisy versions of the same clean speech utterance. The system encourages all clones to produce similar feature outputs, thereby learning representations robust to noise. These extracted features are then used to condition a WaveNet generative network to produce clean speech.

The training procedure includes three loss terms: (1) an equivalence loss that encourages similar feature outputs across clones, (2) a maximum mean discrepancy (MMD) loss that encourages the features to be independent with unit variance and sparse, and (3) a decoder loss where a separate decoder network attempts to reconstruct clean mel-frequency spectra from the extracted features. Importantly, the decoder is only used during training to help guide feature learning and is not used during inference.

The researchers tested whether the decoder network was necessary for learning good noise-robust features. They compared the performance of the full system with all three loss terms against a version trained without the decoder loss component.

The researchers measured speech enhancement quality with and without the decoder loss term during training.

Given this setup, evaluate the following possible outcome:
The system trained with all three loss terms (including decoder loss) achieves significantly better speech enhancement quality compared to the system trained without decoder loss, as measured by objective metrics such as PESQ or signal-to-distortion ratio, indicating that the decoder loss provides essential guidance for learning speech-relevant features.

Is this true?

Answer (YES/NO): NO